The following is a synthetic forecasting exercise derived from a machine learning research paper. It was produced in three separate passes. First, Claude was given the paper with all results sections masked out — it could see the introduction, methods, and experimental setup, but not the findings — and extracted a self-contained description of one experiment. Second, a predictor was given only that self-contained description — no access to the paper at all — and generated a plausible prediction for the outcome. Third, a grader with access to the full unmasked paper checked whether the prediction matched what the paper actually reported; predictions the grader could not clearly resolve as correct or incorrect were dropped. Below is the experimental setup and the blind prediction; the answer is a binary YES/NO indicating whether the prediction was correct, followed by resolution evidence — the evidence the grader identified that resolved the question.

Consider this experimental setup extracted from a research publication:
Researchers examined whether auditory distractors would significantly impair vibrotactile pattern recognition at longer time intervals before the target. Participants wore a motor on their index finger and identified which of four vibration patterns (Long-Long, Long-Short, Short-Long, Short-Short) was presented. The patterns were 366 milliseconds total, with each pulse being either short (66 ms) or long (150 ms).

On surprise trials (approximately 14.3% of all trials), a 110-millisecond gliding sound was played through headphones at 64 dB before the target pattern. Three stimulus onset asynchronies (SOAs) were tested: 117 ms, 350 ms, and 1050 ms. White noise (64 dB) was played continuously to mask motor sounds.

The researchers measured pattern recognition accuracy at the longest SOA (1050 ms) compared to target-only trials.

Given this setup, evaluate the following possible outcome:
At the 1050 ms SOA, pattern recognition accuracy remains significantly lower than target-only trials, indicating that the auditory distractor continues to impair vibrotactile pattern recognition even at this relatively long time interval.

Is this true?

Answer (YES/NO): NO